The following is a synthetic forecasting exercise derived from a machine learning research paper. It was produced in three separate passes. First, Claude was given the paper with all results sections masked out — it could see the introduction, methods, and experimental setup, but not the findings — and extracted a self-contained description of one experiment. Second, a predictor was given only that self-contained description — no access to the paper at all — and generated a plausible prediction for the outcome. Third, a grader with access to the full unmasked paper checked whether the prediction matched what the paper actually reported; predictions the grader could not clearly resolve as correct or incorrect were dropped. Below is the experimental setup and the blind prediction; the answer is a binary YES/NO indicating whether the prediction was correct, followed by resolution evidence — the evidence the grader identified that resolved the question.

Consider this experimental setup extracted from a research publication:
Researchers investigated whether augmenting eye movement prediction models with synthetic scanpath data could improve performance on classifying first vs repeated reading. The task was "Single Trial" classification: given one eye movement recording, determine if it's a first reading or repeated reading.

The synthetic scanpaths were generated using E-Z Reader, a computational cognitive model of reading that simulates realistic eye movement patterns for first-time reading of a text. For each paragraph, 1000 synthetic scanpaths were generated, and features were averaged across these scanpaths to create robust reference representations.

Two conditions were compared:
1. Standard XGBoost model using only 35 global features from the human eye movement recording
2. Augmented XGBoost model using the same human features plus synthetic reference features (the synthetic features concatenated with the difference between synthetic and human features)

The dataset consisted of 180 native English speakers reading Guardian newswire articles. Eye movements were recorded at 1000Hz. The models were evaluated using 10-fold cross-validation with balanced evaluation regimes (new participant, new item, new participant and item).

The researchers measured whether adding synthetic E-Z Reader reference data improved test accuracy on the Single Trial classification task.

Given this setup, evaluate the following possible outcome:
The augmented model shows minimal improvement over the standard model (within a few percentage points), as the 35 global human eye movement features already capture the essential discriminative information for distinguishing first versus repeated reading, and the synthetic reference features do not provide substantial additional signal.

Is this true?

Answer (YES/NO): YES